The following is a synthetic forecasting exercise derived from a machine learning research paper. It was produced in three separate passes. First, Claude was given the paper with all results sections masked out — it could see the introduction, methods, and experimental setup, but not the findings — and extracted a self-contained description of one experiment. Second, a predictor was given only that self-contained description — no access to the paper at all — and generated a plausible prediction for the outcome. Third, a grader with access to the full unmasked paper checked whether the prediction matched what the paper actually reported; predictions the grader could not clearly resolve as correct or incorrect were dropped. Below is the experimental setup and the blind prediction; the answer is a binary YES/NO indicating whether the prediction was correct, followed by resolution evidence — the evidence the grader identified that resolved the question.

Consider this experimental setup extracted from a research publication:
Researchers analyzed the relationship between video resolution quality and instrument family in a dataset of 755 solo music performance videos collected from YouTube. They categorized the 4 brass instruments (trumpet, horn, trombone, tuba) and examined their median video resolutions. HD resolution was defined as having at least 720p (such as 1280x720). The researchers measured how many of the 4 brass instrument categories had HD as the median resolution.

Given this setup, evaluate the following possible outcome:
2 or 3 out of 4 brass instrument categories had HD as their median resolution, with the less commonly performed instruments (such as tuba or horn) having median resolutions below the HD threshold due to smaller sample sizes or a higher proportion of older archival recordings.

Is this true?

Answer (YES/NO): NO